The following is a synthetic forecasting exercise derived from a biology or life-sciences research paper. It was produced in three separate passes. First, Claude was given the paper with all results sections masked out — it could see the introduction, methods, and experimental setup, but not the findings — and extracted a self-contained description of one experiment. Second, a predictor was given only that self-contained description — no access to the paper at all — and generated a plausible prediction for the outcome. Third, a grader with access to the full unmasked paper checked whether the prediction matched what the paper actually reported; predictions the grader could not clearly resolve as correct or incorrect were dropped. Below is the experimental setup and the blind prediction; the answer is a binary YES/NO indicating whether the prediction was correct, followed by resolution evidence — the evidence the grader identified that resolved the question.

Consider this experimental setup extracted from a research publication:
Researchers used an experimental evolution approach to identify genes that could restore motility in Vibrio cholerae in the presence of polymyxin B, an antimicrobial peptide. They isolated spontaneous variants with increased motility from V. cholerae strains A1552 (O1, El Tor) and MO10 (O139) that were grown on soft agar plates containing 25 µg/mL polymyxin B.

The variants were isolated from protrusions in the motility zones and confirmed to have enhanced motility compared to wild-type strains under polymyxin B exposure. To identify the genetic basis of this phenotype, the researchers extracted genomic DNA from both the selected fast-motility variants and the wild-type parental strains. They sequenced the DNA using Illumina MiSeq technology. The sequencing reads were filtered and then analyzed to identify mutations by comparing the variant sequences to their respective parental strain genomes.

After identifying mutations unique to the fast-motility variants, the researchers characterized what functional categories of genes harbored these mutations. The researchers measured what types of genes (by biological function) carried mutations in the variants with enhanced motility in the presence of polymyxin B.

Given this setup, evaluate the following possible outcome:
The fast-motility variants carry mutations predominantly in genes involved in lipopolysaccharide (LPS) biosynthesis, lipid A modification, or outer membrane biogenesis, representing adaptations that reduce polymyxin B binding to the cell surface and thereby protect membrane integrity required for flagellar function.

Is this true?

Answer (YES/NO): NO